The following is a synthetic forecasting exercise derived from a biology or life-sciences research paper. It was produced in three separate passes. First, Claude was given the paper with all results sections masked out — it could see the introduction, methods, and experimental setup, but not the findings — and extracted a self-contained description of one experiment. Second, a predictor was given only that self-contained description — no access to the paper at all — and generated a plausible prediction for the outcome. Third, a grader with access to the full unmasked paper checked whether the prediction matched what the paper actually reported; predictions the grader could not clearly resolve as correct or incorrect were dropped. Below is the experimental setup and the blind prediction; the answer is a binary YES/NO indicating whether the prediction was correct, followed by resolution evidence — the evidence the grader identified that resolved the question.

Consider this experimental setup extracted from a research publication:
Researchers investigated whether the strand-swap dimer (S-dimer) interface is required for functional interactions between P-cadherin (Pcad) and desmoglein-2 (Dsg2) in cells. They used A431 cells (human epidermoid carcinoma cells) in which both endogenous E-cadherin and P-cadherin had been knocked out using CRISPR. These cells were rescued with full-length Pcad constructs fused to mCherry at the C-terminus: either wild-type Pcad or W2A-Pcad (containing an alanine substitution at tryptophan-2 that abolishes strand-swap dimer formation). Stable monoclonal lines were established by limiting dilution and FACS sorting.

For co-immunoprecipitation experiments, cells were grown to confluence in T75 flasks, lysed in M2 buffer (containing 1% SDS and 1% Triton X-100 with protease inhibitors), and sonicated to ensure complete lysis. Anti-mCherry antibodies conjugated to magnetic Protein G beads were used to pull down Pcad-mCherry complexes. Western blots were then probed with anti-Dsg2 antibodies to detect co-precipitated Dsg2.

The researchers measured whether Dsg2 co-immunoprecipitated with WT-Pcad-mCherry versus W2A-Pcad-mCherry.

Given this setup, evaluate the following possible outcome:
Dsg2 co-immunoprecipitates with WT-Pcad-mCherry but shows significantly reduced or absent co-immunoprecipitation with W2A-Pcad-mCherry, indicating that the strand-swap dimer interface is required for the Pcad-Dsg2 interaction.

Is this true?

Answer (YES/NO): YES